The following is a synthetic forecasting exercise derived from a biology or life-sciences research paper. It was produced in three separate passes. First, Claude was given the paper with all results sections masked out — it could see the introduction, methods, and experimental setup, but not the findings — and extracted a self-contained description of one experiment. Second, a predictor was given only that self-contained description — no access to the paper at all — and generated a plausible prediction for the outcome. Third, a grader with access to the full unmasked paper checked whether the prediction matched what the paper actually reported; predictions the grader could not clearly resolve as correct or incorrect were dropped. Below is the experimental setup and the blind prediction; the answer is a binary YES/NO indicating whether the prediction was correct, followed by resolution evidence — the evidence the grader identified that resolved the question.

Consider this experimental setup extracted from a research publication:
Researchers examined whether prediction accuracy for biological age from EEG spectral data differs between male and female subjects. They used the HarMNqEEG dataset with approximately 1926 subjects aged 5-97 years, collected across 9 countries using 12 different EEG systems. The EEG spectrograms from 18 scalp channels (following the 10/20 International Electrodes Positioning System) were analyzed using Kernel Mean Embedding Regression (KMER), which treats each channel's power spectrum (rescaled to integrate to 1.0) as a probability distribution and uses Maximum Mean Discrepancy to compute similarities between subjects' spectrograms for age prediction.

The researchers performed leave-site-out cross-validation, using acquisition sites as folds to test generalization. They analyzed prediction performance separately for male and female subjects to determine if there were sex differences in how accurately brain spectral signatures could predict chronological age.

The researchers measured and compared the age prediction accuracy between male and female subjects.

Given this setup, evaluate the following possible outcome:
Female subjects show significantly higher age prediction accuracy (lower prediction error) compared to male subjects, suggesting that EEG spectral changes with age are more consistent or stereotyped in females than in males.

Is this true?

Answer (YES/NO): NO